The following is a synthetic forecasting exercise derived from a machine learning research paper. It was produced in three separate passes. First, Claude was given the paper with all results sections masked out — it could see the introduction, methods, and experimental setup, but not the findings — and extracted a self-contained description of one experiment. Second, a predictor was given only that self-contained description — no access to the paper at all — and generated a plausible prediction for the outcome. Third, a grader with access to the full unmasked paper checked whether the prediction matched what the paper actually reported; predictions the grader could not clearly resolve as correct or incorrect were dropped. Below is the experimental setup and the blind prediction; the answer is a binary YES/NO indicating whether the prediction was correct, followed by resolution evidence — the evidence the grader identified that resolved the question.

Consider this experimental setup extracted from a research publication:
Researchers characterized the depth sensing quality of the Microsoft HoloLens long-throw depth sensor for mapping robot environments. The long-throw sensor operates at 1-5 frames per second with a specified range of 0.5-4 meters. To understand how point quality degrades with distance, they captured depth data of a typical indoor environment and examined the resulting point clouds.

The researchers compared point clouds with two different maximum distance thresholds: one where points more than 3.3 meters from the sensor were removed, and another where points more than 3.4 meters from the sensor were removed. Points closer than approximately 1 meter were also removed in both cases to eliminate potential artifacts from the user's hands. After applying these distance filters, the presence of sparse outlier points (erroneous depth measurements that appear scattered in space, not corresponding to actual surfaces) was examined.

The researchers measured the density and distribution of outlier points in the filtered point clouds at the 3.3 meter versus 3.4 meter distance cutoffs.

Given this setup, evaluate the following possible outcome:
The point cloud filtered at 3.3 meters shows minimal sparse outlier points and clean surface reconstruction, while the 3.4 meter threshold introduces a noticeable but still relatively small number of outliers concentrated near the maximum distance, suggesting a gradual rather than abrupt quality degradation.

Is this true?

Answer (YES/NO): NO